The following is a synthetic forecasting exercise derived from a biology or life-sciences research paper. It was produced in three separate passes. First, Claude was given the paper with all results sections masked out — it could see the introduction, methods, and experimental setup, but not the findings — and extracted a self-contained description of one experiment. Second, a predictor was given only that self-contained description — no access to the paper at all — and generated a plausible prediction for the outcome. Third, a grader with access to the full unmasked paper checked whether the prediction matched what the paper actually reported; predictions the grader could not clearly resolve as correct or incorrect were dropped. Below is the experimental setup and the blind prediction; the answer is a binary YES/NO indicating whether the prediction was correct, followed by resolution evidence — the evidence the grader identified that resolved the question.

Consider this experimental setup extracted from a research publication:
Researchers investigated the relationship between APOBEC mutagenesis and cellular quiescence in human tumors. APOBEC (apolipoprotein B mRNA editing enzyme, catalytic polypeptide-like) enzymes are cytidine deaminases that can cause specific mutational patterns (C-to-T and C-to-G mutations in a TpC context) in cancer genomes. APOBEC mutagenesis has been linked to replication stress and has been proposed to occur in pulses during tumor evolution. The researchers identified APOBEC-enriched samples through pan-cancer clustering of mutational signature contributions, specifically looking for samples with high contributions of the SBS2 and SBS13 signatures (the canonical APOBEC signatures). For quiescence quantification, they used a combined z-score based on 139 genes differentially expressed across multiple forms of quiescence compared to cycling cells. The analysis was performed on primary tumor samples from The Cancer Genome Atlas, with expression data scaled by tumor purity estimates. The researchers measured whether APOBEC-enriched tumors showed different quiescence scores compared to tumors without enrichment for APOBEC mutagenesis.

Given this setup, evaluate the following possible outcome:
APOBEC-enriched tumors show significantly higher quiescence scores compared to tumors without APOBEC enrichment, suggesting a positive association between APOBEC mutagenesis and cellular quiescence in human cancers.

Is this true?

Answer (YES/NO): YES